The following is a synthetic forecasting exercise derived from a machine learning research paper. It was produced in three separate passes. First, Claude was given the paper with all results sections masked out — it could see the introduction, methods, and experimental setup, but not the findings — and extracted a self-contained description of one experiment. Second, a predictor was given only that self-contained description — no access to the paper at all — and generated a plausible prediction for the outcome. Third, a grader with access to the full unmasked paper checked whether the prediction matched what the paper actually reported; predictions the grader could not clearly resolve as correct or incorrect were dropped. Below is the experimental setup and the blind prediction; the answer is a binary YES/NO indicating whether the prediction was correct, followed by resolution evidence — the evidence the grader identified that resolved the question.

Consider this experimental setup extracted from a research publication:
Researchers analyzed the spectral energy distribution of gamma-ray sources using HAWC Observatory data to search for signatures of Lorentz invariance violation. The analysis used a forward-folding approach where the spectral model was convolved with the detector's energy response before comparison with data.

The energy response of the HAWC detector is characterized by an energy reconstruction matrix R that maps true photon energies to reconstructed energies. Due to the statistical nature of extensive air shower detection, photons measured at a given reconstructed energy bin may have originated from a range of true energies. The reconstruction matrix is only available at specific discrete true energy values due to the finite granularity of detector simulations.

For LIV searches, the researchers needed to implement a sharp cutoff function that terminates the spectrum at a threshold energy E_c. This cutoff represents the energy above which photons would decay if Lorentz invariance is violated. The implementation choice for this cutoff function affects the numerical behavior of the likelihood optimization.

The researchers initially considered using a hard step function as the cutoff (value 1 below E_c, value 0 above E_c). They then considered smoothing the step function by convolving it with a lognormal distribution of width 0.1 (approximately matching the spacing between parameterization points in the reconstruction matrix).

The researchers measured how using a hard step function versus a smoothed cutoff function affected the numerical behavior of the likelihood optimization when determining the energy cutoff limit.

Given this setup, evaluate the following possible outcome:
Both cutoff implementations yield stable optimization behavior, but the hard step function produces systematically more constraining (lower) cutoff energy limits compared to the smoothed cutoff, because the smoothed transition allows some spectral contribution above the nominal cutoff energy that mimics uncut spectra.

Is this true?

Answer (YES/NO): NO